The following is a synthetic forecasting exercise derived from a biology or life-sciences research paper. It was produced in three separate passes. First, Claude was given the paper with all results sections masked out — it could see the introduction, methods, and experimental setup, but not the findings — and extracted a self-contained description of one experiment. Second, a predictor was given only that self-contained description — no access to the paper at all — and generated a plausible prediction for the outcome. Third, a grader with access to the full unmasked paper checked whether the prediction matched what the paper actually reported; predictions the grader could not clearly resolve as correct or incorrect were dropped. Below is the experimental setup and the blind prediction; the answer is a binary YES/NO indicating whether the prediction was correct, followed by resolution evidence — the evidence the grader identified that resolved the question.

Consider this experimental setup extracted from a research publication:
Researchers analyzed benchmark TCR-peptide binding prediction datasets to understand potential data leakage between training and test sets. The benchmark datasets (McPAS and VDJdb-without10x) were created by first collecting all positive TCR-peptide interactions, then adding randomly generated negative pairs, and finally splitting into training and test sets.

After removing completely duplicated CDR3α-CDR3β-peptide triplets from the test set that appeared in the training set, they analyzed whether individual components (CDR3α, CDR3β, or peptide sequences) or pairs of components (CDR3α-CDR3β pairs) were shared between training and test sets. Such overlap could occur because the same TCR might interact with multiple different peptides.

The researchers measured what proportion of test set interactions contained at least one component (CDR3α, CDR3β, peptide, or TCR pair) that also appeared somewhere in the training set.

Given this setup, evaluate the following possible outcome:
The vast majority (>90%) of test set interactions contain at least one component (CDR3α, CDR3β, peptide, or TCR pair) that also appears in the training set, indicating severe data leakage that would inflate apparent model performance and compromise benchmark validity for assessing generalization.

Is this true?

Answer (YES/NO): YES